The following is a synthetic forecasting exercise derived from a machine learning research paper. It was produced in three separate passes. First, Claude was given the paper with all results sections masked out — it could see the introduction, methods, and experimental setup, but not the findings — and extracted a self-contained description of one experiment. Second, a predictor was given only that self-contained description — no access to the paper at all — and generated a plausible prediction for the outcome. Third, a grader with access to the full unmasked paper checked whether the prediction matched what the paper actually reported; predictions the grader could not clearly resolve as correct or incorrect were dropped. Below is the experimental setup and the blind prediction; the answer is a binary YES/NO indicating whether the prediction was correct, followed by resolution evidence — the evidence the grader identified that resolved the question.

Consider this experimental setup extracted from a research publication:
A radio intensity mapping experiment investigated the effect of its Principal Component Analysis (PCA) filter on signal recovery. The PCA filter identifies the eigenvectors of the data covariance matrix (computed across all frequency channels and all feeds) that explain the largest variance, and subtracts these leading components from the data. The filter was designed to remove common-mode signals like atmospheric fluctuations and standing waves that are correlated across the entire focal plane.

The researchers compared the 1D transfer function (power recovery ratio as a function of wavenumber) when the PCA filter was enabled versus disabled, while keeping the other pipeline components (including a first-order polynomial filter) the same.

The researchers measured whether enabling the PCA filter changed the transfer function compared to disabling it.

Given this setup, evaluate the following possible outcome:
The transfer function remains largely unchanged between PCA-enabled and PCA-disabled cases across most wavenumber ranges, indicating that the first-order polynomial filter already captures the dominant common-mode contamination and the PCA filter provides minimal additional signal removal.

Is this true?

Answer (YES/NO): YES